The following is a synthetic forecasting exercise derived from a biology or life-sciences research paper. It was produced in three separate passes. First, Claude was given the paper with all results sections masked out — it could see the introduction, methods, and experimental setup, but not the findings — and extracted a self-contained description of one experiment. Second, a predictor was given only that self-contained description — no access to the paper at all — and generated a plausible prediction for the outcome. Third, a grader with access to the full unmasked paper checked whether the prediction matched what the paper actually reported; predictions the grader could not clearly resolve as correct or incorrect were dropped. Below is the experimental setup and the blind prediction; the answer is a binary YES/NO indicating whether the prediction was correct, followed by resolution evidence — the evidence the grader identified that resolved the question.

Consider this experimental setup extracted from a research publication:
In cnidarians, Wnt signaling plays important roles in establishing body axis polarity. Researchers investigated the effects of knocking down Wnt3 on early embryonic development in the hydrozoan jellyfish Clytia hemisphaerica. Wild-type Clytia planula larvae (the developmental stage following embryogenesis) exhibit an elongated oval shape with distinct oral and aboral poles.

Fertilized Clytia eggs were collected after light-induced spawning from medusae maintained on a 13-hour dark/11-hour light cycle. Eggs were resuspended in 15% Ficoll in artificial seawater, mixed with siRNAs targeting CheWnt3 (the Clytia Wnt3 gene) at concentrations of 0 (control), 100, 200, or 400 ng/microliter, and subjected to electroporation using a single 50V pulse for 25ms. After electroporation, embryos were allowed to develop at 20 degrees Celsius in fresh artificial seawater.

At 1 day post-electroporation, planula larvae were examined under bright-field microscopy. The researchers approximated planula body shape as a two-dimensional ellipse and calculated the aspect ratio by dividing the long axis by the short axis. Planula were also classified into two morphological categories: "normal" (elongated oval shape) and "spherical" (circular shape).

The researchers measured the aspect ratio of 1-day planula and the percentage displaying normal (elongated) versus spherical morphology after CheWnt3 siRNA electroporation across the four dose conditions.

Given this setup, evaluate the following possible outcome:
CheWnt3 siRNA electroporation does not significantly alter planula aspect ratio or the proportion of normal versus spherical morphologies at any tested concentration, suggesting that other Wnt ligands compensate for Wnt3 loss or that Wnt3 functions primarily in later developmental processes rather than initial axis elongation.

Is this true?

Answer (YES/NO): NO